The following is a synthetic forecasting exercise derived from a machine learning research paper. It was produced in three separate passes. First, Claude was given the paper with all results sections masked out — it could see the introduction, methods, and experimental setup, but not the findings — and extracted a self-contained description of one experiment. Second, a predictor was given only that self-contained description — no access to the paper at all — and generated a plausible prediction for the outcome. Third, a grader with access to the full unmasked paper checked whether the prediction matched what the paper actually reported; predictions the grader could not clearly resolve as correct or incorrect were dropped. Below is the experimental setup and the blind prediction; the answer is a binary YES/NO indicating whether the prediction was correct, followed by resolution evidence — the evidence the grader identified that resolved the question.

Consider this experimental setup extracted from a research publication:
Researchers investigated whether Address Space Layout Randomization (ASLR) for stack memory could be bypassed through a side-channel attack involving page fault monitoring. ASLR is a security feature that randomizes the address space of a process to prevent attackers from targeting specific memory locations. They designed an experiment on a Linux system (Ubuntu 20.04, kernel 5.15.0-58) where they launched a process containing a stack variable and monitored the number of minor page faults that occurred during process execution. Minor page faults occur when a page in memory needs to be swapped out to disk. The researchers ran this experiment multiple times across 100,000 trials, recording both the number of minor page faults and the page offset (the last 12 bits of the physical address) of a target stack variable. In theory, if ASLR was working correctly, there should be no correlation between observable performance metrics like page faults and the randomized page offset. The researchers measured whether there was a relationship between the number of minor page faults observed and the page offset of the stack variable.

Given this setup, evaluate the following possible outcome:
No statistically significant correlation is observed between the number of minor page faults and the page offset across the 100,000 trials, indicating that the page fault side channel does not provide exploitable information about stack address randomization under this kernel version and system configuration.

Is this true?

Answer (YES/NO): NO